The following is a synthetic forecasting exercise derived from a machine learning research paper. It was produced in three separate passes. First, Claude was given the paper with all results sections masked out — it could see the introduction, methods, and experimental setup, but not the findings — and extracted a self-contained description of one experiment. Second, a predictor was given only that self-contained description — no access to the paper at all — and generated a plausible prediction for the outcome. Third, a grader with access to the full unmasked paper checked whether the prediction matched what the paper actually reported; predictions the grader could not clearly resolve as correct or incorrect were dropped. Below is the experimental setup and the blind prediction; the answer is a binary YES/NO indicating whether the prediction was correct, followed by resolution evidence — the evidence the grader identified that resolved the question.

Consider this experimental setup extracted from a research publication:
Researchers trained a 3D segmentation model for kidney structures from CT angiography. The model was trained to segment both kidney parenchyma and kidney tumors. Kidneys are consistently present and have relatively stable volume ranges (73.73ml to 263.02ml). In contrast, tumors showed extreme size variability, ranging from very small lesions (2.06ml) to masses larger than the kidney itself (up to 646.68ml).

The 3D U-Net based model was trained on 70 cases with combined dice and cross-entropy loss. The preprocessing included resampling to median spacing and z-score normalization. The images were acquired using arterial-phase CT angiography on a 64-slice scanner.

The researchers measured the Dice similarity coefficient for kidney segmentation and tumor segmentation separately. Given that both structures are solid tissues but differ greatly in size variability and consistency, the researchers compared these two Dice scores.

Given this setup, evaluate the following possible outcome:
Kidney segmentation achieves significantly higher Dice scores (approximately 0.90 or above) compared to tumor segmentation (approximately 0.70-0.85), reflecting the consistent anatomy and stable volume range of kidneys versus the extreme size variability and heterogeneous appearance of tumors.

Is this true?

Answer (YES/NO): NO